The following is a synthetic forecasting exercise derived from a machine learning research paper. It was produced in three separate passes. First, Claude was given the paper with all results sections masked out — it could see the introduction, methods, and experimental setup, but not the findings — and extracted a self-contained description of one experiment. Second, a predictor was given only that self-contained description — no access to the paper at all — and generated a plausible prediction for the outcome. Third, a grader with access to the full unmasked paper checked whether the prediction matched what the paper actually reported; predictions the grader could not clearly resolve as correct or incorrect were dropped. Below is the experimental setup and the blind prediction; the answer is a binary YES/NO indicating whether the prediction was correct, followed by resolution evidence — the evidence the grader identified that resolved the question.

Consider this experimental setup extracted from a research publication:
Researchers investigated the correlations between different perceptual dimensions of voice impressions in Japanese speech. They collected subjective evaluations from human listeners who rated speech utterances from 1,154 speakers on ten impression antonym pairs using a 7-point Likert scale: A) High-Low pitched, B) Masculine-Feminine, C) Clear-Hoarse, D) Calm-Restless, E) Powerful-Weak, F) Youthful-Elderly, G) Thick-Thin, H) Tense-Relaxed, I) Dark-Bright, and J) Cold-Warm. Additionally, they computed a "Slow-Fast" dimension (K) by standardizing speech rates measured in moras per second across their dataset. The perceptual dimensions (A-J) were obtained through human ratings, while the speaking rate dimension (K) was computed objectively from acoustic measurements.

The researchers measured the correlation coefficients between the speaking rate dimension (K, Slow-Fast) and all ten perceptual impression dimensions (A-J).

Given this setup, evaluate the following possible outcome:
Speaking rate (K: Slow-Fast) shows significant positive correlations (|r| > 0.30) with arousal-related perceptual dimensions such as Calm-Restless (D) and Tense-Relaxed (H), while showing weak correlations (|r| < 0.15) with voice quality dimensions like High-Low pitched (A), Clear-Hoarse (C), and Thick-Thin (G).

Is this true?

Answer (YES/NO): NO